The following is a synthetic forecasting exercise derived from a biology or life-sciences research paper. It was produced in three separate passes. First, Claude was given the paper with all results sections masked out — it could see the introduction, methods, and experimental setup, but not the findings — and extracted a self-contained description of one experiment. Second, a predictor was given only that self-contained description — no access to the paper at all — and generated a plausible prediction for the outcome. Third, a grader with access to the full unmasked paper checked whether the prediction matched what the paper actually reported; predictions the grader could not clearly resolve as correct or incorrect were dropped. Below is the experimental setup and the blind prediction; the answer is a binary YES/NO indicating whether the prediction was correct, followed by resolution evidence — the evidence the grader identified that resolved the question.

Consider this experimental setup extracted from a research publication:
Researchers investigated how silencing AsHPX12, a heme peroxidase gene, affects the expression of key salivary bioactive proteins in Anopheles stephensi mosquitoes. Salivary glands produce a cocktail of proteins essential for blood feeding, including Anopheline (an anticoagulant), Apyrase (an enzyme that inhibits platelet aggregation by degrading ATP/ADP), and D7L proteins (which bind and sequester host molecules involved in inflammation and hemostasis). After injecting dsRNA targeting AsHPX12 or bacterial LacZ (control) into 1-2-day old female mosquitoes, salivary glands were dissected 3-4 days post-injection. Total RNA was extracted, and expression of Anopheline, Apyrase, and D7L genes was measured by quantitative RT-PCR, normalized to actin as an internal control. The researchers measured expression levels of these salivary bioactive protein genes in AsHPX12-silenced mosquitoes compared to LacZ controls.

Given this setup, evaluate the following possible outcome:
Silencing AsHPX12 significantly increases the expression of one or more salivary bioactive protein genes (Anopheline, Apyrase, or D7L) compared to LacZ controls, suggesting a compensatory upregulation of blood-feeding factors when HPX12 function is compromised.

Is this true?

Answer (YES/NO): NO